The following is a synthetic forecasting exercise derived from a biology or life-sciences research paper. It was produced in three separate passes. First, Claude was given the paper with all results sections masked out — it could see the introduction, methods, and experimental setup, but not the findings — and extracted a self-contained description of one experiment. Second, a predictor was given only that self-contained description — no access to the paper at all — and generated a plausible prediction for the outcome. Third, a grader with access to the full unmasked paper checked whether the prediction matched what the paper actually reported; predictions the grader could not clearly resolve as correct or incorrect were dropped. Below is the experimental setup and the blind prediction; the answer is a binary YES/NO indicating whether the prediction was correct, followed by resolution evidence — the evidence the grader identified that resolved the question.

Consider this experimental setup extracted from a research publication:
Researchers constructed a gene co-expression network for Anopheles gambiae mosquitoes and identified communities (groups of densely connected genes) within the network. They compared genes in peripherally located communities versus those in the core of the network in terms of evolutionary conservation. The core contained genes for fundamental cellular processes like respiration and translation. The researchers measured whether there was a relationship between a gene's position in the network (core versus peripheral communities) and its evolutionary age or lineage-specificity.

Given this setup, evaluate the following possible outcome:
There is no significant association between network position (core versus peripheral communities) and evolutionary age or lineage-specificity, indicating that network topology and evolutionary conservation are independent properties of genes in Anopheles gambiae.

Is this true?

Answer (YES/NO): NO